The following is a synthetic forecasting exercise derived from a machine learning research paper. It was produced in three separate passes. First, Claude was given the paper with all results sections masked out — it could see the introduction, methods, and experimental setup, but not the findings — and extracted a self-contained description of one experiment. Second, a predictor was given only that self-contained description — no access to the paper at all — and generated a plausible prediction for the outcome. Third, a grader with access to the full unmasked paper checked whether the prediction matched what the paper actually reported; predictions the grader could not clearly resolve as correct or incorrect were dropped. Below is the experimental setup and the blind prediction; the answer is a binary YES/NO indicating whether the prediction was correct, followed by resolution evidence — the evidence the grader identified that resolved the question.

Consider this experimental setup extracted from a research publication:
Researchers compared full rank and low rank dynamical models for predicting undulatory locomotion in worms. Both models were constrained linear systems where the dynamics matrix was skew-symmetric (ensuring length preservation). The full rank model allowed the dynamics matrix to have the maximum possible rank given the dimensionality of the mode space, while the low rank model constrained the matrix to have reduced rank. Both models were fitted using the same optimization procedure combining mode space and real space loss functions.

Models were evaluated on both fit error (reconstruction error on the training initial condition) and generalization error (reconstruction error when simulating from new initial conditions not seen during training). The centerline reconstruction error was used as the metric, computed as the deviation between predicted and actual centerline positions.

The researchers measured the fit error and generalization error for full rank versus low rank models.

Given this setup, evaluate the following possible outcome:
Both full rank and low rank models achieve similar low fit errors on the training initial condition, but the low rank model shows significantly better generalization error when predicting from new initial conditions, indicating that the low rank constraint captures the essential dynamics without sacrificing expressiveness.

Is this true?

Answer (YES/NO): NO